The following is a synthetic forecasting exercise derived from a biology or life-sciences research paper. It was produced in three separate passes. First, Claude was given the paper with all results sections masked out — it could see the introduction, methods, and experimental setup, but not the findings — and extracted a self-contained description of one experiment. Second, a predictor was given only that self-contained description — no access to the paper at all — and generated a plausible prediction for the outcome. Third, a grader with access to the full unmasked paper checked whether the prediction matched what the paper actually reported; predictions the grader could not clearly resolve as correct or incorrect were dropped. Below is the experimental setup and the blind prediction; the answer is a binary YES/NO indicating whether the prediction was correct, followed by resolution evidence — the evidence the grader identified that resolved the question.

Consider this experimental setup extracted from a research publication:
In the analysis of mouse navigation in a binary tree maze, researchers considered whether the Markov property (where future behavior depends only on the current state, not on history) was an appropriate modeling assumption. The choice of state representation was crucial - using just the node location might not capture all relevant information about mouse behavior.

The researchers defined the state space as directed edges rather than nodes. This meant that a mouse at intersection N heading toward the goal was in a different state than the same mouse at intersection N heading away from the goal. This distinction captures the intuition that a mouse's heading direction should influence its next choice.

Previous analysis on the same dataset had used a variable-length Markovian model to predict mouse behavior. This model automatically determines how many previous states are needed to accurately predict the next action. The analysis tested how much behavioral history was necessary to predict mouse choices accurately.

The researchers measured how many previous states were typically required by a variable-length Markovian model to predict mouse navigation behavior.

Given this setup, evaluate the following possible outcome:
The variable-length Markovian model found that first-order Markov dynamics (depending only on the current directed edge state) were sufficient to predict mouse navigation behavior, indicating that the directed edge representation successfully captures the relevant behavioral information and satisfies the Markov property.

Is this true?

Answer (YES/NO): NO